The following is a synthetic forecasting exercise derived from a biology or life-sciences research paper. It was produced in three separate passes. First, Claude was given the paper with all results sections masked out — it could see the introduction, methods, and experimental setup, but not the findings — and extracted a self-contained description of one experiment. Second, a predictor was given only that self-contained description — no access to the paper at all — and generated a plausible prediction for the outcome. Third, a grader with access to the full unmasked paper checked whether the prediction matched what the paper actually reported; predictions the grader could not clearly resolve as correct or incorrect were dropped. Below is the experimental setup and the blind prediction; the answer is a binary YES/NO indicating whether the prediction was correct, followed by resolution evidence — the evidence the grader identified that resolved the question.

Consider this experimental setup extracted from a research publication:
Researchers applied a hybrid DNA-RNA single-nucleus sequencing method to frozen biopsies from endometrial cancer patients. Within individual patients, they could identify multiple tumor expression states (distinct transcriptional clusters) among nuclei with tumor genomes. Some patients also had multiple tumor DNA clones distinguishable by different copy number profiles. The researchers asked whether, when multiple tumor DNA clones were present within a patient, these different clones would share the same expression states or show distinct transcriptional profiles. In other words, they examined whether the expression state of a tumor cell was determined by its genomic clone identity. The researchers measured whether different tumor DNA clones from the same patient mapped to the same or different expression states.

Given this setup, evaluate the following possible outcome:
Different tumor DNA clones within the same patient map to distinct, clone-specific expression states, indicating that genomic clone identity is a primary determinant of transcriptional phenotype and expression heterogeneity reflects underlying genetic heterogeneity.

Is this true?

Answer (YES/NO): NO